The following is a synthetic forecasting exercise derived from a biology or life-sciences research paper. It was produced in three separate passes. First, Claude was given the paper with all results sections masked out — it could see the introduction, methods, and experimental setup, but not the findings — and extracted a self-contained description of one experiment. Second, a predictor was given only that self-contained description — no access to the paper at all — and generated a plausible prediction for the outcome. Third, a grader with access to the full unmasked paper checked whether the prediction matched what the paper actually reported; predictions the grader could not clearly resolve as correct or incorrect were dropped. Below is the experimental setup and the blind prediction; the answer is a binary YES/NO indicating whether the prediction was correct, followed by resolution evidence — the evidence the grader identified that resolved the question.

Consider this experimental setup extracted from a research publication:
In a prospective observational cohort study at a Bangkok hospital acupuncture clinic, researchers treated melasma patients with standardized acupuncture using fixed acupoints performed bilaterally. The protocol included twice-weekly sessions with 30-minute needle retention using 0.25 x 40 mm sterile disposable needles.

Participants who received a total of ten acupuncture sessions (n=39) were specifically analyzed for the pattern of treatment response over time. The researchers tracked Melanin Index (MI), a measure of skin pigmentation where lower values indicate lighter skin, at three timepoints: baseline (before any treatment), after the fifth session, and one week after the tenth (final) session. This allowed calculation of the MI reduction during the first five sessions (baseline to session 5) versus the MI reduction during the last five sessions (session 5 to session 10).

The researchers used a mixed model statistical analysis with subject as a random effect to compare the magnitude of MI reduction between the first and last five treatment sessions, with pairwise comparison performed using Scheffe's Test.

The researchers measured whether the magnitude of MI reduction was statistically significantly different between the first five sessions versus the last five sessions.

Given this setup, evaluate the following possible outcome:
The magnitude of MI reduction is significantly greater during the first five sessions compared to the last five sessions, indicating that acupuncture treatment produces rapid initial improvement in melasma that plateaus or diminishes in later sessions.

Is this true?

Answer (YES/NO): NO